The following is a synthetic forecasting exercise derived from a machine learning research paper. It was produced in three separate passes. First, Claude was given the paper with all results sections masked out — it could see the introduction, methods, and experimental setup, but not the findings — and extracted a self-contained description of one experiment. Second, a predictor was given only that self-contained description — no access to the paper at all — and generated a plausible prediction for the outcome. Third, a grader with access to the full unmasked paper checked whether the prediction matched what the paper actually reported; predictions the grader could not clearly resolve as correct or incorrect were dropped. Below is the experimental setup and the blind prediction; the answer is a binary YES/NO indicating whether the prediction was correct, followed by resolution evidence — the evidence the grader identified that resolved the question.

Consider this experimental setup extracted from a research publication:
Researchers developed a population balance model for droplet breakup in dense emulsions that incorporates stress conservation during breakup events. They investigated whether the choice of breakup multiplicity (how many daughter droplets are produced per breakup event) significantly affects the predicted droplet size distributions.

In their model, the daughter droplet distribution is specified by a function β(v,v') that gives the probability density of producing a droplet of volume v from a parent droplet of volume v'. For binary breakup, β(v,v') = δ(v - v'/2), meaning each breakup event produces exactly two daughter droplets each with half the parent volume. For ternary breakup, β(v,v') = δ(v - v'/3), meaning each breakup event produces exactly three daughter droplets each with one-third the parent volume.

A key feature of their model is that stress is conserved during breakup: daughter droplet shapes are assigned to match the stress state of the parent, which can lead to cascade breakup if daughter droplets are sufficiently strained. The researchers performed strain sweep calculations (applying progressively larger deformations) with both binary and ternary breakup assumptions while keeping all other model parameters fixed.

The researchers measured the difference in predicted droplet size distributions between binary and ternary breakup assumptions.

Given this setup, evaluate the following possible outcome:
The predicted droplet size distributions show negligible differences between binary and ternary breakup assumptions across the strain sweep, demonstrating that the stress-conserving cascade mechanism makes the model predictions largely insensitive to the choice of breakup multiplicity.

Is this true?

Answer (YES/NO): NO